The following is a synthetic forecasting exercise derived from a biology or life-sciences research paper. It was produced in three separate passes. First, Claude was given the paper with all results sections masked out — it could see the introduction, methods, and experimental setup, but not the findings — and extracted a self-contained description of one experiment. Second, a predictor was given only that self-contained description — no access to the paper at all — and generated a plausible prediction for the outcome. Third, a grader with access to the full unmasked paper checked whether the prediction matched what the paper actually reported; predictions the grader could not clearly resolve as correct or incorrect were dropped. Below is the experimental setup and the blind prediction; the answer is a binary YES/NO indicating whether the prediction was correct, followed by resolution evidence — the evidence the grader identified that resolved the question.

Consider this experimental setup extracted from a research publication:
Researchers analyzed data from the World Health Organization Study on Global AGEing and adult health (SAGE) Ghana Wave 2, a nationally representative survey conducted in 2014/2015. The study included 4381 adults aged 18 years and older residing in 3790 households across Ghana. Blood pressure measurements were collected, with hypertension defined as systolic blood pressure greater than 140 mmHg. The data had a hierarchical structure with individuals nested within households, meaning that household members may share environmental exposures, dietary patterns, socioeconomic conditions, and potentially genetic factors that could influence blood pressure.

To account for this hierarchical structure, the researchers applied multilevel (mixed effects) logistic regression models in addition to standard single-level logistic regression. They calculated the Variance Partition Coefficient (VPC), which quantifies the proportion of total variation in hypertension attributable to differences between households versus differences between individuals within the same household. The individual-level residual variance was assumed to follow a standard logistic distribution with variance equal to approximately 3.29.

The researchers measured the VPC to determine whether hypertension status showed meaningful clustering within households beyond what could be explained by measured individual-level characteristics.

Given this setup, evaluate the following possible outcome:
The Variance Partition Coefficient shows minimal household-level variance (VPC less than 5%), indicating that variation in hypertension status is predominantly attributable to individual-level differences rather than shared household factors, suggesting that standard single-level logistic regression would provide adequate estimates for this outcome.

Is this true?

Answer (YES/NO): NO